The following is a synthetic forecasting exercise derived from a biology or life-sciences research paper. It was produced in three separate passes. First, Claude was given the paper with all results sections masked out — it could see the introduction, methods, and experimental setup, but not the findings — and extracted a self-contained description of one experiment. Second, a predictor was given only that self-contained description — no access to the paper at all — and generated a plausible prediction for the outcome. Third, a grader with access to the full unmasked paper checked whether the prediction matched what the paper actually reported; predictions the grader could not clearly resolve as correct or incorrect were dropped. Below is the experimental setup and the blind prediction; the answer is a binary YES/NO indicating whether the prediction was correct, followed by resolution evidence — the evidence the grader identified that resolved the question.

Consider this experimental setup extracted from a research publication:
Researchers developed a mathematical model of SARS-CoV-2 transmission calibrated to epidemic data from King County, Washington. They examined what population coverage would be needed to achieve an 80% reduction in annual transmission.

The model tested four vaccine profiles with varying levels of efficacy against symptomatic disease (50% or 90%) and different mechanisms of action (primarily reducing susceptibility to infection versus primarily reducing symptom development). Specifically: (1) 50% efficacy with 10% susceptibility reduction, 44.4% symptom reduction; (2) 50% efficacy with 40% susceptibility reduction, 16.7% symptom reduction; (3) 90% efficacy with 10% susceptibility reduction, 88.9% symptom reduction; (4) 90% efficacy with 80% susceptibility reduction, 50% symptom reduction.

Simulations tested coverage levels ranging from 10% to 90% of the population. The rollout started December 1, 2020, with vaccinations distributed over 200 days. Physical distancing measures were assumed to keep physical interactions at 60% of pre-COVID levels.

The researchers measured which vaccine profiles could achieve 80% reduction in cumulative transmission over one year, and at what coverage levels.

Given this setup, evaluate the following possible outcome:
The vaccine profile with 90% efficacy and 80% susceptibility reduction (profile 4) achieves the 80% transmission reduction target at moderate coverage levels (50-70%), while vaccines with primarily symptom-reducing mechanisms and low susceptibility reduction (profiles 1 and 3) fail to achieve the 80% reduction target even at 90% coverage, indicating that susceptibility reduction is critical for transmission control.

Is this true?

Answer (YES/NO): YES